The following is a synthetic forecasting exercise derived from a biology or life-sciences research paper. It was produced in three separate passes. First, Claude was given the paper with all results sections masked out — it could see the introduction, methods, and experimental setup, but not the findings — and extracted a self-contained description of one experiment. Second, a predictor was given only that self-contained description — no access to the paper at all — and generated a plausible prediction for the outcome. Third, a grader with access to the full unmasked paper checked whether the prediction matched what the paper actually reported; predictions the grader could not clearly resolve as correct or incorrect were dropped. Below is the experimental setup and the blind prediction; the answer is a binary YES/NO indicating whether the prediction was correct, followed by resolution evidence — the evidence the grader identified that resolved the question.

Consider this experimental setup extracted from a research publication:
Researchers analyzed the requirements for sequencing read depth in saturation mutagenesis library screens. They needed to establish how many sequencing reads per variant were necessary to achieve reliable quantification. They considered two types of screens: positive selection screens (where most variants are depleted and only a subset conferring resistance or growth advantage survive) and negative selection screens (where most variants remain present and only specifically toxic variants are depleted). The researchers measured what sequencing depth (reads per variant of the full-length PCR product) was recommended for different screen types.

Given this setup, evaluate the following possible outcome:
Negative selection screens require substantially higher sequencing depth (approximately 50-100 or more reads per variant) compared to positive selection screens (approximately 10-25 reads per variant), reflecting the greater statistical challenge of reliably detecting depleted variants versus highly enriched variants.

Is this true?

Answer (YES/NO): NO